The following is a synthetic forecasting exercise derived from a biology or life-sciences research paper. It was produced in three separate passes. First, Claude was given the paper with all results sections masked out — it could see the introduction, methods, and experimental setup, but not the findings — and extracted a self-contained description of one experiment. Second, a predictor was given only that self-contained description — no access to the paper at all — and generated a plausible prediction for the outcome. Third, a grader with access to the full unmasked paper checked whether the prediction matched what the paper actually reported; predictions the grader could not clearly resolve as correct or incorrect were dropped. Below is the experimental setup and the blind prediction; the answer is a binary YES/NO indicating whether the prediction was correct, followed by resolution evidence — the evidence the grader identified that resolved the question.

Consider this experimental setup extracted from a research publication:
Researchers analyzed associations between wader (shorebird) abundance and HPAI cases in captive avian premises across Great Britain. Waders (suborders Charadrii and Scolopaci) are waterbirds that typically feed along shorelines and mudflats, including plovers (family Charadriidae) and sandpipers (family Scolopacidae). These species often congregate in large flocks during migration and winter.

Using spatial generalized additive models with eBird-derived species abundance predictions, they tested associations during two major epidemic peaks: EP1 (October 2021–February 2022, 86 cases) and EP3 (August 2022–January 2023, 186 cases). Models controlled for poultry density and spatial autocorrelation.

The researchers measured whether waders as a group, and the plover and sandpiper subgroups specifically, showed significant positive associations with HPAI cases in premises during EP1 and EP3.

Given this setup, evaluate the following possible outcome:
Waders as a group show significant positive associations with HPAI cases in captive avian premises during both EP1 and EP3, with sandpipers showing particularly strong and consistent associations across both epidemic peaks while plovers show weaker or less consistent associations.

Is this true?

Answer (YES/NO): NO